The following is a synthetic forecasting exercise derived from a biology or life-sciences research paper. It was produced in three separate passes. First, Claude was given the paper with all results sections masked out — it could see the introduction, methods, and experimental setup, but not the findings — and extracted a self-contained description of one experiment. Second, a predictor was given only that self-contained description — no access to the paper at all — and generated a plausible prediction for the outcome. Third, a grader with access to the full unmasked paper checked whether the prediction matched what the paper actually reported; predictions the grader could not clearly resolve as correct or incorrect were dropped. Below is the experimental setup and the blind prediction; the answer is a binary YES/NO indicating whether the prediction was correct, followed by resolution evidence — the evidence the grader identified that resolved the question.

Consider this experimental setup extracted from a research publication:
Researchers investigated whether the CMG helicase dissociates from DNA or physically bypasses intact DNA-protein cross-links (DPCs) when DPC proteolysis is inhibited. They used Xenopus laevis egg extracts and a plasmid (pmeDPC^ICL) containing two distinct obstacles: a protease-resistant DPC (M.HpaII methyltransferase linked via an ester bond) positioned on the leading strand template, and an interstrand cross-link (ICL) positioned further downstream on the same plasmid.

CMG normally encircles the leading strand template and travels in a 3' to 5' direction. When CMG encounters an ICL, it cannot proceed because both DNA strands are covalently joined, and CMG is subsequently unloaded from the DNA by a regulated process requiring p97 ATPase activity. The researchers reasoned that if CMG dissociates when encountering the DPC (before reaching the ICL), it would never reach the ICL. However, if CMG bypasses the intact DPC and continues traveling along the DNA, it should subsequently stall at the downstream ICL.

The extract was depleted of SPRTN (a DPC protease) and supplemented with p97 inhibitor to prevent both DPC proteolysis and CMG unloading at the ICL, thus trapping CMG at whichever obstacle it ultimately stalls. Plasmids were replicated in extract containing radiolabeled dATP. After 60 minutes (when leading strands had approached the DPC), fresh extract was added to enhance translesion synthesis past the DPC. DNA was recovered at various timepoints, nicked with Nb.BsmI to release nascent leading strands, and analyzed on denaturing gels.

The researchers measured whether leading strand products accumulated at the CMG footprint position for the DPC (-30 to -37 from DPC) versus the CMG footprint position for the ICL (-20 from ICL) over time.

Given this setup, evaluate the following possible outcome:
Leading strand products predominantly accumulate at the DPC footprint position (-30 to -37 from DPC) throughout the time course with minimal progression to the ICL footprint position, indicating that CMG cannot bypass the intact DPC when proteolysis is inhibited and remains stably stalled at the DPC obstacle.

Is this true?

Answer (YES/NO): NO